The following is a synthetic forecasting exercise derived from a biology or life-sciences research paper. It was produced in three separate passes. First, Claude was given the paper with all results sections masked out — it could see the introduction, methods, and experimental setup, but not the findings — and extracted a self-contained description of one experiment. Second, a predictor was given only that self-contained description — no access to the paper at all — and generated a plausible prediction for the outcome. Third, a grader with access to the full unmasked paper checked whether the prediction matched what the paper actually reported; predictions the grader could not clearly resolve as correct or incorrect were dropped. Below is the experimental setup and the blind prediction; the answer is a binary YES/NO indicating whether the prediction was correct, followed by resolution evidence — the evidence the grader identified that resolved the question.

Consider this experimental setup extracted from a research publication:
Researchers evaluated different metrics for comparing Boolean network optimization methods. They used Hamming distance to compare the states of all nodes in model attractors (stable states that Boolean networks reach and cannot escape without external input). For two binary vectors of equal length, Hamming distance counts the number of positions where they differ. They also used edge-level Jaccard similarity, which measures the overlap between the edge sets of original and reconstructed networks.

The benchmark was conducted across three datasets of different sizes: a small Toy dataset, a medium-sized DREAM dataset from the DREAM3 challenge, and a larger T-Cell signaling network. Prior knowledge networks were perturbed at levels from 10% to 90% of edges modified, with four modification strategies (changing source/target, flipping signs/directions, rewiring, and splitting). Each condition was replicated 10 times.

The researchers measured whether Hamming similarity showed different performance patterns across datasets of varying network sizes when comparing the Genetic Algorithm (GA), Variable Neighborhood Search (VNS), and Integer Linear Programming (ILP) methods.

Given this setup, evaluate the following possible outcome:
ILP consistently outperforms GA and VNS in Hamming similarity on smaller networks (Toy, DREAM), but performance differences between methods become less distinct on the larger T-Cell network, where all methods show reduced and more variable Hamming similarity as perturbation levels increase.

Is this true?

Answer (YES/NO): NO